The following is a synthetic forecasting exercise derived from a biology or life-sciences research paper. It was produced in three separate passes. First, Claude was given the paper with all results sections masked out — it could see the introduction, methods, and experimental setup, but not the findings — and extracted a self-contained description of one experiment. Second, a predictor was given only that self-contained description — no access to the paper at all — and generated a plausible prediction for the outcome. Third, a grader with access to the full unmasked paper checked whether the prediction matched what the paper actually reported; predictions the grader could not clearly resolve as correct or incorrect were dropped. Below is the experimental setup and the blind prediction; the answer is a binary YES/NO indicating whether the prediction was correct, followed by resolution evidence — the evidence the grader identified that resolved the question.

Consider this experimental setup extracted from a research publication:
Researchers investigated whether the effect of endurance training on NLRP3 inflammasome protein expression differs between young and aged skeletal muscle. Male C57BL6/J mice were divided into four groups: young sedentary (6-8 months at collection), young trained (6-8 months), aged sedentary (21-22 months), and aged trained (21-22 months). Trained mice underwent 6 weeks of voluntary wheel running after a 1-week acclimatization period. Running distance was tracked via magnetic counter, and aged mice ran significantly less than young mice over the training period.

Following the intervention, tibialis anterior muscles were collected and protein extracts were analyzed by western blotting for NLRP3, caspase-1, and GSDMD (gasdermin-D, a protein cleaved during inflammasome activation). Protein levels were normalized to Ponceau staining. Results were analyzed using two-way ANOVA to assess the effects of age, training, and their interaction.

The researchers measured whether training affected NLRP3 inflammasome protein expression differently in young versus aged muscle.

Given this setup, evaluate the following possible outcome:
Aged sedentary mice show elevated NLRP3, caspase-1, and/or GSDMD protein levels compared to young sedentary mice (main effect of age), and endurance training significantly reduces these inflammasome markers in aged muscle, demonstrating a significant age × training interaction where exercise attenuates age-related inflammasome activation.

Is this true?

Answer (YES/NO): YES